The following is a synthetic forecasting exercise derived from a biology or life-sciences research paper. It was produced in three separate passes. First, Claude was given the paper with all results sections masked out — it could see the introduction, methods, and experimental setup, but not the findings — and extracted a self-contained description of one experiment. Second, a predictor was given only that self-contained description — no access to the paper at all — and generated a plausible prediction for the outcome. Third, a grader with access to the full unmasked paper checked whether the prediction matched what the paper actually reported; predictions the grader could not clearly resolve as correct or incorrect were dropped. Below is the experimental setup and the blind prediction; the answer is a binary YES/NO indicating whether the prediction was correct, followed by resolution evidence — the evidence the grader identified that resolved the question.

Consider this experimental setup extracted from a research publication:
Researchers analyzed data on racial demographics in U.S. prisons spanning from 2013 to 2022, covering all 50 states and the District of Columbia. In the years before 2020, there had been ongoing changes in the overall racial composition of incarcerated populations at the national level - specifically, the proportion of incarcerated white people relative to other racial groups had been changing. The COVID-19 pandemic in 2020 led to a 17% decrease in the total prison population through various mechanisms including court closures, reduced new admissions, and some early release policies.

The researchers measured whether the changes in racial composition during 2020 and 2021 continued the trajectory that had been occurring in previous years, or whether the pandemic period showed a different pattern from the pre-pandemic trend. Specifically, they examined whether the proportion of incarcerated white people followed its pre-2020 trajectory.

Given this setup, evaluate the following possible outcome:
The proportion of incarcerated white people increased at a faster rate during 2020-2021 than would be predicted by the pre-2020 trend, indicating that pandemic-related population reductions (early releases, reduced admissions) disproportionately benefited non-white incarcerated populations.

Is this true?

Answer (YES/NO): NO